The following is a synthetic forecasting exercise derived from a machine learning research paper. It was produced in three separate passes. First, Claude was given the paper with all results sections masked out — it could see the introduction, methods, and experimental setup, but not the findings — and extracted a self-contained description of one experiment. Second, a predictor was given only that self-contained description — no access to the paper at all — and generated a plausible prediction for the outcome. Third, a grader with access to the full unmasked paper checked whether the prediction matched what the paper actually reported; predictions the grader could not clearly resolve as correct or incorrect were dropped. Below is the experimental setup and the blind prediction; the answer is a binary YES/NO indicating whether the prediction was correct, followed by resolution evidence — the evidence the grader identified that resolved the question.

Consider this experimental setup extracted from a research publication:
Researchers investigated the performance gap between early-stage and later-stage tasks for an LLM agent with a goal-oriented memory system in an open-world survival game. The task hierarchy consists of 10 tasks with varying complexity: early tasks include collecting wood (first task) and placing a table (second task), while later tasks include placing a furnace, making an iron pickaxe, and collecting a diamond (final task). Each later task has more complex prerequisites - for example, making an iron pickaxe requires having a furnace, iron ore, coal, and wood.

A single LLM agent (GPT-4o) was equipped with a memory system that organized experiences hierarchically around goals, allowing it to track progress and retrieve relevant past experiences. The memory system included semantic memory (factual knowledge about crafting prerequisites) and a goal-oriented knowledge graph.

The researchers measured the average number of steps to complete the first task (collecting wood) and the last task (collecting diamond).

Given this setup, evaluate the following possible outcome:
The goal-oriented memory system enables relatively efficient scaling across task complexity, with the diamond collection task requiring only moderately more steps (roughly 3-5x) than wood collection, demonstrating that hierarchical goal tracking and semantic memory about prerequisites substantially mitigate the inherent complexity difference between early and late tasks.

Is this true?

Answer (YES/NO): NO